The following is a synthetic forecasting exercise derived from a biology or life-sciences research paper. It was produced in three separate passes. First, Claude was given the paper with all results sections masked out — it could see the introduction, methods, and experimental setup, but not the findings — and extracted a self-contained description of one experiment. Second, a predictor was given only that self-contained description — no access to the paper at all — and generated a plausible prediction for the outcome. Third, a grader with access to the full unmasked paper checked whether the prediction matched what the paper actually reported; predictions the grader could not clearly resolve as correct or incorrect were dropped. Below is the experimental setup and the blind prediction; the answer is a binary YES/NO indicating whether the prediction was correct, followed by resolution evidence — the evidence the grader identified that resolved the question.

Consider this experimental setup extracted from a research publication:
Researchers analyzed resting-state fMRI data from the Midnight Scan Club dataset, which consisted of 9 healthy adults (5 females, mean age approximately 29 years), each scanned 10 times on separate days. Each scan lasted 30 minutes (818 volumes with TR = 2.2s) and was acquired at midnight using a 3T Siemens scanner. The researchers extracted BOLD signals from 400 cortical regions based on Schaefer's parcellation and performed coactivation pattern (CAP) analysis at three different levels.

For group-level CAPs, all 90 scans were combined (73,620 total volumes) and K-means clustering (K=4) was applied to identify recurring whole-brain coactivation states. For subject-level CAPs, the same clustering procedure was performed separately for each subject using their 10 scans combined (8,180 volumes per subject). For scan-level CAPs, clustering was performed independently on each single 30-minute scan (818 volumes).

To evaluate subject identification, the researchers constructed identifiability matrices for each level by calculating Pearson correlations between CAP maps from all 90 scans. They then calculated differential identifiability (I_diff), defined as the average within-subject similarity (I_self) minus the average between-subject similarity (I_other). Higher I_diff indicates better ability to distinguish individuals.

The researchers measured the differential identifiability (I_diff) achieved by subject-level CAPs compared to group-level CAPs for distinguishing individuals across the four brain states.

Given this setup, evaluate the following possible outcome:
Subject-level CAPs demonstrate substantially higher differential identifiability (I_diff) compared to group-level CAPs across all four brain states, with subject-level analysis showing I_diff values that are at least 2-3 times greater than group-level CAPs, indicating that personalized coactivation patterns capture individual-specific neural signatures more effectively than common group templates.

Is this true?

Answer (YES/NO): YES